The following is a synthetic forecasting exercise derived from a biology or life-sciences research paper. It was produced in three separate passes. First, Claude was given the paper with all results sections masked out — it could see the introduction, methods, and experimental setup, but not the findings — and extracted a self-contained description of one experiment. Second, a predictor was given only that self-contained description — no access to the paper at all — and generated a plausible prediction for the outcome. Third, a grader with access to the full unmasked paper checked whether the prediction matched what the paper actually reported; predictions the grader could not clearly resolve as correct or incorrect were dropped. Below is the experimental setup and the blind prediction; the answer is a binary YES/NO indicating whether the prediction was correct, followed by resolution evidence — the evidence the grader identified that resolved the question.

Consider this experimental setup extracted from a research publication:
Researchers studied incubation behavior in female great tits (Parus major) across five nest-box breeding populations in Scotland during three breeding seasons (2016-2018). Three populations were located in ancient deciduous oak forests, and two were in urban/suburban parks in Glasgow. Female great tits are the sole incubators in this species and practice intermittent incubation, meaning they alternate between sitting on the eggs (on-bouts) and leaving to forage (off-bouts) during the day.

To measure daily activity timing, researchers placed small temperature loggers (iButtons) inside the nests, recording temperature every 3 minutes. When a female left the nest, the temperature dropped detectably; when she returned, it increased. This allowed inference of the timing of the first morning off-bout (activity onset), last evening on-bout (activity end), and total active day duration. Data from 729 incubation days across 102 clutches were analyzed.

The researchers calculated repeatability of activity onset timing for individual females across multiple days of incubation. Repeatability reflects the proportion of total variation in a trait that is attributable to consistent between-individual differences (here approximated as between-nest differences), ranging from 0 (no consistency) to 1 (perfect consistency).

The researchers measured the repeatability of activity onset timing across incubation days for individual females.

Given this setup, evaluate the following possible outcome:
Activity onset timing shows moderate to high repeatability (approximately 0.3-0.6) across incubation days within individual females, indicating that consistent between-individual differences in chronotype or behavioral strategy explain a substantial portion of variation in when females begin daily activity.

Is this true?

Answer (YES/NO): YES